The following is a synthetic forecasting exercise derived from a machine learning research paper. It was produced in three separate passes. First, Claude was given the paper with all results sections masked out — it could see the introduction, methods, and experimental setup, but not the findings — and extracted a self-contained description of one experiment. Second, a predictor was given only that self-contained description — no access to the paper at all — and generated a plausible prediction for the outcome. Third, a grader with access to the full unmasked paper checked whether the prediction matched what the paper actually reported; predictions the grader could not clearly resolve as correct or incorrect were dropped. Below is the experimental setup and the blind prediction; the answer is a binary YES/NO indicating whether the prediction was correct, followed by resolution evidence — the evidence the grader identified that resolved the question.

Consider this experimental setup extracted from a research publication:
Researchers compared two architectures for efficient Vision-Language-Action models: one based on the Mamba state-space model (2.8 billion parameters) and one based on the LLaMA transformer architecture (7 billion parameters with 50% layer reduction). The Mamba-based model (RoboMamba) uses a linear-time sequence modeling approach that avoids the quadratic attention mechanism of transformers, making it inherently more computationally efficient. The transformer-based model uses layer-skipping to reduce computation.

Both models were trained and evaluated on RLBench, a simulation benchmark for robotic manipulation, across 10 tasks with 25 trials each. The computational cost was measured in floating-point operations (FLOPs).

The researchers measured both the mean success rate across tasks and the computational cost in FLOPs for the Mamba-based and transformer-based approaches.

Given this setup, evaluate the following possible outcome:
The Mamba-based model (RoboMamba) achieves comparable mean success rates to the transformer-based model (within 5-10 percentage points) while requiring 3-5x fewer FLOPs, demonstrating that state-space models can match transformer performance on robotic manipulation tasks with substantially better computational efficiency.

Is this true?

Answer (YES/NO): NO